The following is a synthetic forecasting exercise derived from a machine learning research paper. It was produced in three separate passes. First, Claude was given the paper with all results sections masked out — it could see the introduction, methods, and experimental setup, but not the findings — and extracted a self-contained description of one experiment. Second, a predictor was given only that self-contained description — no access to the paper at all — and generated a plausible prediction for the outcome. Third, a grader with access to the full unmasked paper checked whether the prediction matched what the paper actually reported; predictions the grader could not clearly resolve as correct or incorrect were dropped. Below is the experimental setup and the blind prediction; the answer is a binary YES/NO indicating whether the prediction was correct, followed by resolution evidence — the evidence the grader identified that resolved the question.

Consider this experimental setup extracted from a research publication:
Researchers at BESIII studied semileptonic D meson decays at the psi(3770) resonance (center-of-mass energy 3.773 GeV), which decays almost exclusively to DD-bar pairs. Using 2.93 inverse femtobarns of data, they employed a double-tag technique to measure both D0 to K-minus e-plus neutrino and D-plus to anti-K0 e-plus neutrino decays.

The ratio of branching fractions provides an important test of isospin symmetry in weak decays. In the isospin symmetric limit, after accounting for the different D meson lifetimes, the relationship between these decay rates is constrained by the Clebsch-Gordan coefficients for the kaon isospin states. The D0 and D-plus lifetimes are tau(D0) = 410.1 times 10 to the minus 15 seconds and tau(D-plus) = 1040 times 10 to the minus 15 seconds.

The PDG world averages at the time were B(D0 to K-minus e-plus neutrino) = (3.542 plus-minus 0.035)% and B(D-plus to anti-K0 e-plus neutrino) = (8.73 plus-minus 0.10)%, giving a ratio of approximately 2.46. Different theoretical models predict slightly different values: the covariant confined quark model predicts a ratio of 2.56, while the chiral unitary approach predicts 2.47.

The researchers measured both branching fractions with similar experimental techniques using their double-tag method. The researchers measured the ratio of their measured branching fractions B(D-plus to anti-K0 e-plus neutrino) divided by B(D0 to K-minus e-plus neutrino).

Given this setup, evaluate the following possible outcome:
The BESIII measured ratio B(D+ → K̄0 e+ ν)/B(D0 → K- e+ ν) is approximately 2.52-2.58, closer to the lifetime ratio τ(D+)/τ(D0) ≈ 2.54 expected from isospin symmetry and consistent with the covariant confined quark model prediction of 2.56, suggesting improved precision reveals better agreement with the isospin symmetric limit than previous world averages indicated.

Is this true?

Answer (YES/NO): NO